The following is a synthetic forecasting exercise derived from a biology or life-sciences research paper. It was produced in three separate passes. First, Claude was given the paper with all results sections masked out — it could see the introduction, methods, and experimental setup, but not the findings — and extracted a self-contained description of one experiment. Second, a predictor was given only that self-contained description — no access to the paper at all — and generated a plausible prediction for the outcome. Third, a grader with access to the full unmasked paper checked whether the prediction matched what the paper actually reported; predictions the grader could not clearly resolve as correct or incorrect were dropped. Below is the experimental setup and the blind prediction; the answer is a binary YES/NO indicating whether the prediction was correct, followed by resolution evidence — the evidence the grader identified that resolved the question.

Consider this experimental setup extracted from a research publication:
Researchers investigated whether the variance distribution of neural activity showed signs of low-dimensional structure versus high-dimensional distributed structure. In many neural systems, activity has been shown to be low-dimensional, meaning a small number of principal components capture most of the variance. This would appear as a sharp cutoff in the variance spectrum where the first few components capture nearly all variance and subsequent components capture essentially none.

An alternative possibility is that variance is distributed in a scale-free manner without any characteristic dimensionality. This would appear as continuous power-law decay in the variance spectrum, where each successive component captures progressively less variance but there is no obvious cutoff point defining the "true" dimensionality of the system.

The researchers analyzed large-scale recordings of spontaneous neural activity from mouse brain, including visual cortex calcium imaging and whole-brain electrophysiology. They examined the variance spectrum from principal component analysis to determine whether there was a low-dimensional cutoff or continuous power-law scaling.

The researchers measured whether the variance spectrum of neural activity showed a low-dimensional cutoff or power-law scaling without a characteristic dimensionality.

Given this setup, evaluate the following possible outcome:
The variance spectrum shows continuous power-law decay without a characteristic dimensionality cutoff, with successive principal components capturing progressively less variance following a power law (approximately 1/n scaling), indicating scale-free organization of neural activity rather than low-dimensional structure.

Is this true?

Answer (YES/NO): NO